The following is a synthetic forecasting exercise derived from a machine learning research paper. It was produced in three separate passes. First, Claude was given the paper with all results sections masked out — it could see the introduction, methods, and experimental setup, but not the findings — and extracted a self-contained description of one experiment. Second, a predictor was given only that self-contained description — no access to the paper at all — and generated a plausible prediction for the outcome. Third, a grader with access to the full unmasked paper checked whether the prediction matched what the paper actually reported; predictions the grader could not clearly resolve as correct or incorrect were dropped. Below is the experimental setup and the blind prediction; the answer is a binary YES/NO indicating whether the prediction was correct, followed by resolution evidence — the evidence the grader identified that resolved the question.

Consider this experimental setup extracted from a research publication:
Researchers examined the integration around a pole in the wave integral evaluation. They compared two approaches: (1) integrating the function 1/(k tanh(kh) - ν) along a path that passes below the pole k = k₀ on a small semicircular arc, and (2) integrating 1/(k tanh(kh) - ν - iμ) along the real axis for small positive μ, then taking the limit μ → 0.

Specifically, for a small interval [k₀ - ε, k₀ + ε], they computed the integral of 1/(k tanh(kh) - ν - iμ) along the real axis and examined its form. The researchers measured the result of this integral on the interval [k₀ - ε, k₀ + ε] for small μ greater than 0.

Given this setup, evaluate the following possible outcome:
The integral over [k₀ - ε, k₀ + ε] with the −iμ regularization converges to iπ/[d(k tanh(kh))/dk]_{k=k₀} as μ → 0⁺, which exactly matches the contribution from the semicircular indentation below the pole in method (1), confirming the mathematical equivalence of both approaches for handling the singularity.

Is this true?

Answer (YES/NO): NO